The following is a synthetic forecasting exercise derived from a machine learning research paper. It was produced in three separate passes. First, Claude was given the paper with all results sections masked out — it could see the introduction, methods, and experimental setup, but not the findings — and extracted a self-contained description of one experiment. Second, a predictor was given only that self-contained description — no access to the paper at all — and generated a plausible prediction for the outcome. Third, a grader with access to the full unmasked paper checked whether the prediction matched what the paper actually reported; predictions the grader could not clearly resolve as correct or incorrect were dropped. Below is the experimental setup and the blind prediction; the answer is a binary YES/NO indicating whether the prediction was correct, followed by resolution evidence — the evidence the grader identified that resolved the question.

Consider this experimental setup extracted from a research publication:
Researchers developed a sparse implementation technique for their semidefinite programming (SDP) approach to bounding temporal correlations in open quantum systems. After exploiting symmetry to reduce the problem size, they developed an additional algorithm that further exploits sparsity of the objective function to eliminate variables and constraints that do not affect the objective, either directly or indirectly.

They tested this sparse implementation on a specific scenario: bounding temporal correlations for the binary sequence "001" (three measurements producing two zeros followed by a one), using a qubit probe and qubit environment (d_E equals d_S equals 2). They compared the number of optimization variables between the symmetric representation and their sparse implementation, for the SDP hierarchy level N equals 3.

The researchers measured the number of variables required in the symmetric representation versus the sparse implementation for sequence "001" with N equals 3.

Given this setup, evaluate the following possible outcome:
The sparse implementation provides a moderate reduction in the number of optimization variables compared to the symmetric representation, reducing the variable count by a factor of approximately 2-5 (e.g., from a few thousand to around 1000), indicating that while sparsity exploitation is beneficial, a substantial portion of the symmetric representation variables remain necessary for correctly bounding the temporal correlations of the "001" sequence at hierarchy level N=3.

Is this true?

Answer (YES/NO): NO